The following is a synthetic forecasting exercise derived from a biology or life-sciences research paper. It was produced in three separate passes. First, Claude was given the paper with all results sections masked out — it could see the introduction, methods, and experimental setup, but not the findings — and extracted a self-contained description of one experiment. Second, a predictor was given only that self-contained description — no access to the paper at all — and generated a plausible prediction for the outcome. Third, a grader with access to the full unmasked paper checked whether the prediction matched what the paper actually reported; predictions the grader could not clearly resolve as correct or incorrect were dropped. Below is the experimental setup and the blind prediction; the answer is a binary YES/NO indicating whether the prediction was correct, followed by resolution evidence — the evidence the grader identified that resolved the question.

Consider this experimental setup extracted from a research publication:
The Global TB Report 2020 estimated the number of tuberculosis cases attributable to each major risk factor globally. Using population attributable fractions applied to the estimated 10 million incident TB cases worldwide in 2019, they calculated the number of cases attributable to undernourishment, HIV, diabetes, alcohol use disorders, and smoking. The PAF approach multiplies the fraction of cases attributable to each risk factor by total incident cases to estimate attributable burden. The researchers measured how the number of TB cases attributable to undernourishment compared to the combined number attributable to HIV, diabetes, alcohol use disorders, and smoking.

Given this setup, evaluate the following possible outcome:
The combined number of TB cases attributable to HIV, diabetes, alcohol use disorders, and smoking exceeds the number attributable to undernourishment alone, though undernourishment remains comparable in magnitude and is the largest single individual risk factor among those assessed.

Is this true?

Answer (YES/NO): YES